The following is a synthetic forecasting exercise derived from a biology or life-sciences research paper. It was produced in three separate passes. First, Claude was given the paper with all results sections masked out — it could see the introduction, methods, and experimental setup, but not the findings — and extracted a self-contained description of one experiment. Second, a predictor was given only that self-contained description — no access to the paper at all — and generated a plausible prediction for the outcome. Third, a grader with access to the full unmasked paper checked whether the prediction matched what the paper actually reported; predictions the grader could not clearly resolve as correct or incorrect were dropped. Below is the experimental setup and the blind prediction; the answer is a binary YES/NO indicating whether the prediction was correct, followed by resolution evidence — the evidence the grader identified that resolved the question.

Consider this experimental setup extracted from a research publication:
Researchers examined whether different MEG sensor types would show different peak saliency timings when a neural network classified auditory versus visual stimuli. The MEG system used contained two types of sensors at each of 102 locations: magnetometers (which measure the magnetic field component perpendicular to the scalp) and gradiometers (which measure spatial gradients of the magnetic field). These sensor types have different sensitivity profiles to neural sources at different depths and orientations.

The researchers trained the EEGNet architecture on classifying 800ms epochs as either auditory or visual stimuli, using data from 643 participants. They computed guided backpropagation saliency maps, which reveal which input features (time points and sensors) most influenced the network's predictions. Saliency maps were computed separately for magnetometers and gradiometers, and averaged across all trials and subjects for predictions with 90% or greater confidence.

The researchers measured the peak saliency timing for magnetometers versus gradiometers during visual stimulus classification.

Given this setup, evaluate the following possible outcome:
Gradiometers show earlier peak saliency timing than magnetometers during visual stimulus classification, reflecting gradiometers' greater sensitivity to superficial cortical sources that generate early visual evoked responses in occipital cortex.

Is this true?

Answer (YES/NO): YES